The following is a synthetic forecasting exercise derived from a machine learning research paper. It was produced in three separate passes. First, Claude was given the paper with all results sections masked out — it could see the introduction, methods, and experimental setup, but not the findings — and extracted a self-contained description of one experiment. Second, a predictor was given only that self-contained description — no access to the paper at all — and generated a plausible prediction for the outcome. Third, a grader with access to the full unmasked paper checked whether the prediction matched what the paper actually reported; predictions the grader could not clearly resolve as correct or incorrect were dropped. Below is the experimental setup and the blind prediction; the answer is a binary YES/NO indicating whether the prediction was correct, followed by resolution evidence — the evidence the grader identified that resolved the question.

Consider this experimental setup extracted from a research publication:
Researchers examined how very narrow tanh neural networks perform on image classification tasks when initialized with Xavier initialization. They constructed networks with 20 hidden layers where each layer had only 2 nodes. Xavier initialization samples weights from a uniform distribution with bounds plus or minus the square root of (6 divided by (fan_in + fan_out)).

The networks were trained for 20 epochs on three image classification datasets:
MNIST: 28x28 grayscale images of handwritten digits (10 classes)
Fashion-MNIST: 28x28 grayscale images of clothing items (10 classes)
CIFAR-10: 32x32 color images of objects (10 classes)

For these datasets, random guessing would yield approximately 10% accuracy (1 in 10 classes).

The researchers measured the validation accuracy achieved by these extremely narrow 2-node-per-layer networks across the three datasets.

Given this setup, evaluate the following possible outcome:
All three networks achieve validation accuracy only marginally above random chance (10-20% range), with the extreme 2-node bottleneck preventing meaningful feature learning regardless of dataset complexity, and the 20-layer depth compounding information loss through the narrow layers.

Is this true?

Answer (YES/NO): NO